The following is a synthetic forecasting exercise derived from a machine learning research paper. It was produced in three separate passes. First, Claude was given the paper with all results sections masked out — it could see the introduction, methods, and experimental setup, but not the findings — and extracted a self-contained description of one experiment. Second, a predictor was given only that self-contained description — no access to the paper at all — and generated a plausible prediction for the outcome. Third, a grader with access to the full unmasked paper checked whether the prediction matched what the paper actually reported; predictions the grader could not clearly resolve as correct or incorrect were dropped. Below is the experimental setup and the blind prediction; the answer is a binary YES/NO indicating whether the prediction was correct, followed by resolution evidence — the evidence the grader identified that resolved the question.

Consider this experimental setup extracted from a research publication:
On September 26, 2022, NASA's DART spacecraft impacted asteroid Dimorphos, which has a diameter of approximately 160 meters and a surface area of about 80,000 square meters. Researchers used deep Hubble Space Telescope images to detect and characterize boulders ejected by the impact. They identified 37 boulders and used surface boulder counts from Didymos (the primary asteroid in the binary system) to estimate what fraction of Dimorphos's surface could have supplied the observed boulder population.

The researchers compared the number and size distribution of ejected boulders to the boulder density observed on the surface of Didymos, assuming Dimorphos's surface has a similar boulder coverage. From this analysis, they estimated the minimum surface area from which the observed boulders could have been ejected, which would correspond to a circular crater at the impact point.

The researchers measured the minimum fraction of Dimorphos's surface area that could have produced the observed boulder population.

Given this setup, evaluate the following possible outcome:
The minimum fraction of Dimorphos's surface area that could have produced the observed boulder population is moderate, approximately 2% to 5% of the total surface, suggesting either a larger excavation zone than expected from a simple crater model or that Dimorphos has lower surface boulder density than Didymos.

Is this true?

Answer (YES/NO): YES